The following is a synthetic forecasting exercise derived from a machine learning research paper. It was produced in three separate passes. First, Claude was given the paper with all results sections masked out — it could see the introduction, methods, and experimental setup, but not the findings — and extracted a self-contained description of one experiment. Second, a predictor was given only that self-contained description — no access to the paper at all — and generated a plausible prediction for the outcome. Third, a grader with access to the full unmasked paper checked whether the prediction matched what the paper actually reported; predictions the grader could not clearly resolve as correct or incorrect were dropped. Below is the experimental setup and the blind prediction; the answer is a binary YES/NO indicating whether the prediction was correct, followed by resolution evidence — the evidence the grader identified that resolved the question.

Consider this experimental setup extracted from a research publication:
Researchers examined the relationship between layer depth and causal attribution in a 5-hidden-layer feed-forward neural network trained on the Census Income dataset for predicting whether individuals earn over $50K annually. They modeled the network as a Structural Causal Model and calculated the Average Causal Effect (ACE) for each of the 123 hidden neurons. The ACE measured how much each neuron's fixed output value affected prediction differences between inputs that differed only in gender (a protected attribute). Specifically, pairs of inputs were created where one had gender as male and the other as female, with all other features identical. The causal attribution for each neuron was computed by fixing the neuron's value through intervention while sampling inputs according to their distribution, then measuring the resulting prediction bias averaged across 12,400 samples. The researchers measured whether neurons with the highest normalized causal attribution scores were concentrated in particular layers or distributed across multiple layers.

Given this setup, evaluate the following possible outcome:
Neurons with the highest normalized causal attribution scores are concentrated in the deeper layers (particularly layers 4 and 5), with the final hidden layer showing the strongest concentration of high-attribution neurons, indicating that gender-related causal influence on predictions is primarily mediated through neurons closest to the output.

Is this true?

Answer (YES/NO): NO